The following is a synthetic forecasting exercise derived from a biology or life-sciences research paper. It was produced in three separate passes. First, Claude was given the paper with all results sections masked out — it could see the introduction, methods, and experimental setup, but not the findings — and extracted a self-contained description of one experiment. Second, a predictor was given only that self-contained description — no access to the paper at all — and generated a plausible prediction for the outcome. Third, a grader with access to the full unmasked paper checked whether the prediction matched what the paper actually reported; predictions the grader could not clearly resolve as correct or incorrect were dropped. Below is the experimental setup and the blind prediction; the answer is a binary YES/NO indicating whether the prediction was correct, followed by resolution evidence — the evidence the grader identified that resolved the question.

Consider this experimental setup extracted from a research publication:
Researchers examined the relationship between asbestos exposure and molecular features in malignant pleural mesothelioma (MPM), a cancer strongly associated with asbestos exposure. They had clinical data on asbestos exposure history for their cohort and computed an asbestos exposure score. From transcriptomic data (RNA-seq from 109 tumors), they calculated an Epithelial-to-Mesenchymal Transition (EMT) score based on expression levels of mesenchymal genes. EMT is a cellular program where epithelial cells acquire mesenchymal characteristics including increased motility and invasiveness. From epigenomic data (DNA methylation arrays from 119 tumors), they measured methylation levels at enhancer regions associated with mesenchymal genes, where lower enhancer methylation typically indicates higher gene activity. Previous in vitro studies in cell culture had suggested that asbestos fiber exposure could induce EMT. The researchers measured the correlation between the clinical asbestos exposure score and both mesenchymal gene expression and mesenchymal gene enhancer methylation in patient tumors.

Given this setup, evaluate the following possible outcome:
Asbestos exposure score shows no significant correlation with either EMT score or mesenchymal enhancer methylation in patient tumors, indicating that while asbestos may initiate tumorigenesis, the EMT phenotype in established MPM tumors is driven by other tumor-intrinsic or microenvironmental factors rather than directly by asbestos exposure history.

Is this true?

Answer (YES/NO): NO